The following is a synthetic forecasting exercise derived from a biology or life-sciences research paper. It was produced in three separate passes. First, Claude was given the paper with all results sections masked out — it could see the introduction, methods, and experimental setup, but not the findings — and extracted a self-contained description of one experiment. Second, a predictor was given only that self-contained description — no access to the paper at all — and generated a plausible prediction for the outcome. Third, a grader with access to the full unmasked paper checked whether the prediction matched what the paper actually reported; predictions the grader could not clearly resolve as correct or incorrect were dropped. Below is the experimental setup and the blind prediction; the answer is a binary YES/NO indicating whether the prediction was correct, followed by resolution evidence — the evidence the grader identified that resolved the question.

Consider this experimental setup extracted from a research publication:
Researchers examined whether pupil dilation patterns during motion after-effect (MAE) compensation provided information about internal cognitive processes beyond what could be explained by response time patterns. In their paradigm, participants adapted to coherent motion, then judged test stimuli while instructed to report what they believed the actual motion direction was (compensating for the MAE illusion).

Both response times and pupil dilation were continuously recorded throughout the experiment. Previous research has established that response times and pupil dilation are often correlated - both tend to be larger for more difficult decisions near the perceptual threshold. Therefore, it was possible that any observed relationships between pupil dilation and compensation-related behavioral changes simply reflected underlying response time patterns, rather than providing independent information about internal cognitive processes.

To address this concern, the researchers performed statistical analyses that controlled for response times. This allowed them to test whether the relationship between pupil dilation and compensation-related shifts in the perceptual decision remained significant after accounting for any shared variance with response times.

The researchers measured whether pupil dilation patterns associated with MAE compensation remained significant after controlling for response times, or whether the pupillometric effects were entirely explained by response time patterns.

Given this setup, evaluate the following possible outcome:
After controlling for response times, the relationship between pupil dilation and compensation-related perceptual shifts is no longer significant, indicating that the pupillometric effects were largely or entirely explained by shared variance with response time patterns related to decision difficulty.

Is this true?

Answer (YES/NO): NO